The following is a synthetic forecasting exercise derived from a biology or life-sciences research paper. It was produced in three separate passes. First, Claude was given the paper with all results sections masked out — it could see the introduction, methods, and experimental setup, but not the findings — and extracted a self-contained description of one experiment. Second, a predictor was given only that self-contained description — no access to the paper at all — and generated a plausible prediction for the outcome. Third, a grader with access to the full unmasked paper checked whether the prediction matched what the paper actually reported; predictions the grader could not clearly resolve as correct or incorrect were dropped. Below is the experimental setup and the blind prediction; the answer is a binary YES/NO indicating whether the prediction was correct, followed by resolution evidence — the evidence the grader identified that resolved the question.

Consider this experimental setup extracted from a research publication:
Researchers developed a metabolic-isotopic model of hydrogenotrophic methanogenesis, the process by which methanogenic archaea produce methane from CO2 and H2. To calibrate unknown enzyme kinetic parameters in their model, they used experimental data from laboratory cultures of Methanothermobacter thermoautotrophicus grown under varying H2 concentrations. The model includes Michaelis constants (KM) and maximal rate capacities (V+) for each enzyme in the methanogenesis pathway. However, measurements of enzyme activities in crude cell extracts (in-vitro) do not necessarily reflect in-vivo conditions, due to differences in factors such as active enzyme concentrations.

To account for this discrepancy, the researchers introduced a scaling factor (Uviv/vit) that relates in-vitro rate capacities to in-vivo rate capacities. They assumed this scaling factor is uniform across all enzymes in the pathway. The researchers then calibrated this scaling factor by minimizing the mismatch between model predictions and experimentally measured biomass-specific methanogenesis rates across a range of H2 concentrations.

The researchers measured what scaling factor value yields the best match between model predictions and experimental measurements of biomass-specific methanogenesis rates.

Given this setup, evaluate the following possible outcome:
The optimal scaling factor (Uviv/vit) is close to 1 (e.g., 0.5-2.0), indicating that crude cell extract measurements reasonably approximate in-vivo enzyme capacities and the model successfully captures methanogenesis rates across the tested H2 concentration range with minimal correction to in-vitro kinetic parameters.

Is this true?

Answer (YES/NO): NO